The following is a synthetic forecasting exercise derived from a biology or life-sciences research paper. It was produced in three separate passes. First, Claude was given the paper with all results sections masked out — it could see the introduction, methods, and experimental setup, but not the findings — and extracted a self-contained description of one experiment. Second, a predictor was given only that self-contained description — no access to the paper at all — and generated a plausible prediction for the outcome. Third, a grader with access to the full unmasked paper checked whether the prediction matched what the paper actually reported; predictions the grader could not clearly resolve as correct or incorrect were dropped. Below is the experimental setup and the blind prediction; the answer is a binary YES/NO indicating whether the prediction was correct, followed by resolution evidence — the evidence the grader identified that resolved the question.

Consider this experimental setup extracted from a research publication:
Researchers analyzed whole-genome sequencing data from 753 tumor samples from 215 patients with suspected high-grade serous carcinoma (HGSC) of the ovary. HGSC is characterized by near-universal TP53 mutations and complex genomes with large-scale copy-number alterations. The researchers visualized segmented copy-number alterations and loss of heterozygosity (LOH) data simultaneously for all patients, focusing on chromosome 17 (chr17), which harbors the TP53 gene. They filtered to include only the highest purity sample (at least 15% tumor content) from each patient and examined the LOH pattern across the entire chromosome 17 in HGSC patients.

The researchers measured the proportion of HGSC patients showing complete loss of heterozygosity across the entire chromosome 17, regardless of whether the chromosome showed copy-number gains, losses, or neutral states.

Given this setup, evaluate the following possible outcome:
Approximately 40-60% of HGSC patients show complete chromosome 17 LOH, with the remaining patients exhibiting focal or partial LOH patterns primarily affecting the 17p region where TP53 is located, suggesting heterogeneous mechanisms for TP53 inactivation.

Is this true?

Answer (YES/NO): NO